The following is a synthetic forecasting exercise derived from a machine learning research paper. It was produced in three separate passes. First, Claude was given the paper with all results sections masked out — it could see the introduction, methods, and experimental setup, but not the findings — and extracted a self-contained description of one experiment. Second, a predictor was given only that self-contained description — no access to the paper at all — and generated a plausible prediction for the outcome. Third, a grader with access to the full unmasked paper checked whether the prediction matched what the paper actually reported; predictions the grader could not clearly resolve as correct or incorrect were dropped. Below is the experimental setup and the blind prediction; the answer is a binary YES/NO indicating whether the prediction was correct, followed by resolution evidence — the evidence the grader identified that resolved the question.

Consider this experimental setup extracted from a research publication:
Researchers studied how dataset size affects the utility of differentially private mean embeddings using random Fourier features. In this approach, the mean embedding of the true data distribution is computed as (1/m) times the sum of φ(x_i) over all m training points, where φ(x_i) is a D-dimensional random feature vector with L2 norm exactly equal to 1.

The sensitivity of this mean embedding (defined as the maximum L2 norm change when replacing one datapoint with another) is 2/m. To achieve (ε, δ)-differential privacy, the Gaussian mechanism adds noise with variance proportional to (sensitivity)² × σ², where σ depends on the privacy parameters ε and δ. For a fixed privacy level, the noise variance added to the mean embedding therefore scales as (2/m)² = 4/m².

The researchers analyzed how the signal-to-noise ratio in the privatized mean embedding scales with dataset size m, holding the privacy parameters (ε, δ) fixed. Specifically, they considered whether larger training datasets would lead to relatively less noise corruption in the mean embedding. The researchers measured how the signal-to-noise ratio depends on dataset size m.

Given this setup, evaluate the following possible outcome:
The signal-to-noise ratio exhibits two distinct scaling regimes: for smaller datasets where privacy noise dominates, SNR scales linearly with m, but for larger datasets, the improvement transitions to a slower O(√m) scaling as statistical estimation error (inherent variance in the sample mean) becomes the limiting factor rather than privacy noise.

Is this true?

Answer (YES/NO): NO